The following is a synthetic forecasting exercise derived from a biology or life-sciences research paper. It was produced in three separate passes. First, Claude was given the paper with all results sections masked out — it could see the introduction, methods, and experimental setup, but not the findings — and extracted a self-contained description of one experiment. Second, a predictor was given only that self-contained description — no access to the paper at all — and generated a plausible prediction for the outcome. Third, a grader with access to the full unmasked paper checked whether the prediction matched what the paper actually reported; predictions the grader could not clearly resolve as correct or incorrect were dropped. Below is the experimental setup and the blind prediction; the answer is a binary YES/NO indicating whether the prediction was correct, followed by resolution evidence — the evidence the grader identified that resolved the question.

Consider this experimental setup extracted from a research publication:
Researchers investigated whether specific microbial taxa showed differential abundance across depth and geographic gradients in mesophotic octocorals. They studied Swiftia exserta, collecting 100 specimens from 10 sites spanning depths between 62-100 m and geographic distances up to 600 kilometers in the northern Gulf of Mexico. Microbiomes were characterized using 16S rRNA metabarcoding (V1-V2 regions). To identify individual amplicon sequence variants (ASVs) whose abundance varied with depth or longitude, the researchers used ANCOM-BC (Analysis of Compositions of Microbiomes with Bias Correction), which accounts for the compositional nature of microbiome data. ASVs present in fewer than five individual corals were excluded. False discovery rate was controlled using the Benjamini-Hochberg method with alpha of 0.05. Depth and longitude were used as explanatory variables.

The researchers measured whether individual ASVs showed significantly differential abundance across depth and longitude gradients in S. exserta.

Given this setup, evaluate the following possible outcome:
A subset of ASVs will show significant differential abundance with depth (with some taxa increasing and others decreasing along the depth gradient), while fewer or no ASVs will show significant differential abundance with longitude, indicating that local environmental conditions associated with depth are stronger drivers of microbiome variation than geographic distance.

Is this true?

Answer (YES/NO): NO